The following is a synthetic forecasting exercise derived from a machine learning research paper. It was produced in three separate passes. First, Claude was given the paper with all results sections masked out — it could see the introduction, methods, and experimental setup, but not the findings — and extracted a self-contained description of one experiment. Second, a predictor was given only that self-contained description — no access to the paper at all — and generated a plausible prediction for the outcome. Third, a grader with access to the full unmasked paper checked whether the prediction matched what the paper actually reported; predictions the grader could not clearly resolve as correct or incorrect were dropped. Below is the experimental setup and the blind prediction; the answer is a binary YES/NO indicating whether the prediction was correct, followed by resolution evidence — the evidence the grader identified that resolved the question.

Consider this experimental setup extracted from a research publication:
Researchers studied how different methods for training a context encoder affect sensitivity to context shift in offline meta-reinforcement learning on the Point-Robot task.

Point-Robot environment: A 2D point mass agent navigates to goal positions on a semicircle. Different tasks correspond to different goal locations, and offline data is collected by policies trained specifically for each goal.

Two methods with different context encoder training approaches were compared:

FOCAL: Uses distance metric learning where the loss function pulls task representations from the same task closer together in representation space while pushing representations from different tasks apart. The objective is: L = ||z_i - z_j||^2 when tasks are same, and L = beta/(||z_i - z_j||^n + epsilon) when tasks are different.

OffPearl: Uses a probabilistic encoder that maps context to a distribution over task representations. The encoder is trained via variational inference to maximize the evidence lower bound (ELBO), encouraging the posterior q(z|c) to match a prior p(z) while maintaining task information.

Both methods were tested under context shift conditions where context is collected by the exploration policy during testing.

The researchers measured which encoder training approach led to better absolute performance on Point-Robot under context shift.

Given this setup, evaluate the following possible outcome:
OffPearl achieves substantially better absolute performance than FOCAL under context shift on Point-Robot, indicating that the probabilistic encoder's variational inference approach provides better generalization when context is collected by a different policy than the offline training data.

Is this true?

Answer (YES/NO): NO